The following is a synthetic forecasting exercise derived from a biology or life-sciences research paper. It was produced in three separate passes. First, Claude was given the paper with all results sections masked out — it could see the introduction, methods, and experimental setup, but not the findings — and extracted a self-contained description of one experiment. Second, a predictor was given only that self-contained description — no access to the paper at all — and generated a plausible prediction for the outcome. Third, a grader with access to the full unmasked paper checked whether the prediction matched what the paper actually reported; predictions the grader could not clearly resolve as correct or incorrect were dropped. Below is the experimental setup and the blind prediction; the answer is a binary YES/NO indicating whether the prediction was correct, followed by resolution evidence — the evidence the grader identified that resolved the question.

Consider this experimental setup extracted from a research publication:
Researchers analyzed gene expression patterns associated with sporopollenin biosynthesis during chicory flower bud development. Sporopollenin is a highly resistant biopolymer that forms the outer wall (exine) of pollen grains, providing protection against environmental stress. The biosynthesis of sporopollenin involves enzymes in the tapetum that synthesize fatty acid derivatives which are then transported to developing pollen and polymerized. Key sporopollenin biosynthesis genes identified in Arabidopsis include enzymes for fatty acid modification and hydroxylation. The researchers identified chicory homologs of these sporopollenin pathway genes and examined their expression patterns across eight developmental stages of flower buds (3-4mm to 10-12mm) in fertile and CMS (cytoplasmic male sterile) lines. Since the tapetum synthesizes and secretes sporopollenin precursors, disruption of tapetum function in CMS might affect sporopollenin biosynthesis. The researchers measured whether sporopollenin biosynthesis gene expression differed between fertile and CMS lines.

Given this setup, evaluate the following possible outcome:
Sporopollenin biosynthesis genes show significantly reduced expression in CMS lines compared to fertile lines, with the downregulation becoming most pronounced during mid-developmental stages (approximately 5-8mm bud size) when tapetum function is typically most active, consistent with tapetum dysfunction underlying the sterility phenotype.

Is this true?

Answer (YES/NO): NO